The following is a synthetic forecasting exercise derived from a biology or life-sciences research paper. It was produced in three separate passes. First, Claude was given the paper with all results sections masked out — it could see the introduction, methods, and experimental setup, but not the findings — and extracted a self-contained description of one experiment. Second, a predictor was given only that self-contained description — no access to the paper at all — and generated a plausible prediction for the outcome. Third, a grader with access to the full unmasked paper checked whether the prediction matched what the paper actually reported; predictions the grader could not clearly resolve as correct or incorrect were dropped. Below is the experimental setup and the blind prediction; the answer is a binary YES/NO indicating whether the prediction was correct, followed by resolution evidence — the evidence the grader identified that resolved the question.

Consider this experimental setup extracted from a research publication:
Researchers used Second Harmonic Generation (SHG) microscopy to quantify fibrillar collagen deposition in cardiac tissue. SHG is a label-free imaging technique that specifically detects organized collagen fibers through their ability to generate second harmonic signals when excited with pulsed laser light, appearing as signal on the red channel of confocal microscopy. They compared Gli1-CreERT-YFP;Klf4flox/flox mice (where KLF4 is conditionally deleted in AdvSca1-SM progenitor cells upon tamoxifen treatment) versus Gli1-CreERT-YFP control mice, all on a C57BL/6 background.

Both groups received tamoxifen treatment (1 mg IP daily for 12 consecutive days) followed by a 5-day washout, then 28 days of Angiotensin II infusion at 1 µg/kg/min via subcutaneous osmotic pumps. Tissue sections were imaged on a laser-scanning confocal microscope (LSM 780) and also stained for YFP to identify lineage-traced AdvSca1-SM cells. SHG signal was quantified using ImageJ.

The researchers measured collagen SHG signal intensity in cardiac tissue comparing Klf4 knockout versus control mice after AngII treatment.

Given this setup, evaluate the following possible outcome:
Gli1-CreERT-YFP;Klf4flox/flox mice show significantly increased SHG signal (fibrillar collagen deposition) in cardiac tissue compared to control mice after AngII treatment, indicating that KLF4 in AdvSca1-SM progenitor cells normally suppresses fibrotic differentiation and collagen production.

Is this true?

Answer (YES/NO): NO